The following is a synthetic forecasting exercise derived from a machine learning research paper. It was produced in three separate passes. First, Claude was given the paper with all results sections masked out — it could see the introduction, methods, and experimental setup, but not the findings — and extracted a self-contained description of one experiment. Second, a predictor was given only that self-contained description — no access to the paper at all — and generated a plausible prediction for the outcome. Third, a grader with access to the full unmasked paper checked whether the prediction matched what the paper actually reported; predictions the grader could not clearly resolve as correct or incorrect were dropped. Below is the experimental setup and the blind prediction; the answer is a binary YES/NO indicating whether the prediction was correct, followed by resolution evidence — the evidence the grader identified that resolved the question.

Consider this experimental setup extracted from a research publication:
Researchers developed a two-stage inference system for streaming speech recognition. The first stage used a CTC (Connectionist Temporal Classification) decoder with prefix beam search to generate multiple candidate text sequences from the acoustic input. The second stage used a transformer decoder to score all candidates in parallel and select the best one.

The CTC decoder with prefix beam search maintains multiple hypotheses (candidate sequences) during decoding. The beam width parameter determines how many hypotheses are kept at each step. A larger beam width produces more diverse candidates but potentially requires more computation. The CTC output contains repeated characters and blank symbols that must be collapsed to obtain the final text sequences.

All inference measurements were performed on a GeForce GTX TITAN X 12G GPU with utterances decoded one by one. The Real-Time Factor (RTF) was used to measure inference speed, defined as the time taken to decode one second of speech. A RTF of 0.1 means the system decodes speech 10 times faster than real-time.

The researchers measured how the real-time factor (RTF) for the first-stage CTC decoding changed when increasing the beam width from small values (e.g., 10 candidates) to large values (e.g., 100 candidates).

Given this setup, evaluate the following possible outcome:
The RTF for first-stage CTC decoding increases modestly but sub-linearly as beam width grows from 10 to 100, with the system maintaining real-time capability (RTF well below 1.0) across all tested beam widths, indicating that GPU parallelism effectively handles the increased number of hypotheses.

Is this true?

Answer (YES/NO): YES